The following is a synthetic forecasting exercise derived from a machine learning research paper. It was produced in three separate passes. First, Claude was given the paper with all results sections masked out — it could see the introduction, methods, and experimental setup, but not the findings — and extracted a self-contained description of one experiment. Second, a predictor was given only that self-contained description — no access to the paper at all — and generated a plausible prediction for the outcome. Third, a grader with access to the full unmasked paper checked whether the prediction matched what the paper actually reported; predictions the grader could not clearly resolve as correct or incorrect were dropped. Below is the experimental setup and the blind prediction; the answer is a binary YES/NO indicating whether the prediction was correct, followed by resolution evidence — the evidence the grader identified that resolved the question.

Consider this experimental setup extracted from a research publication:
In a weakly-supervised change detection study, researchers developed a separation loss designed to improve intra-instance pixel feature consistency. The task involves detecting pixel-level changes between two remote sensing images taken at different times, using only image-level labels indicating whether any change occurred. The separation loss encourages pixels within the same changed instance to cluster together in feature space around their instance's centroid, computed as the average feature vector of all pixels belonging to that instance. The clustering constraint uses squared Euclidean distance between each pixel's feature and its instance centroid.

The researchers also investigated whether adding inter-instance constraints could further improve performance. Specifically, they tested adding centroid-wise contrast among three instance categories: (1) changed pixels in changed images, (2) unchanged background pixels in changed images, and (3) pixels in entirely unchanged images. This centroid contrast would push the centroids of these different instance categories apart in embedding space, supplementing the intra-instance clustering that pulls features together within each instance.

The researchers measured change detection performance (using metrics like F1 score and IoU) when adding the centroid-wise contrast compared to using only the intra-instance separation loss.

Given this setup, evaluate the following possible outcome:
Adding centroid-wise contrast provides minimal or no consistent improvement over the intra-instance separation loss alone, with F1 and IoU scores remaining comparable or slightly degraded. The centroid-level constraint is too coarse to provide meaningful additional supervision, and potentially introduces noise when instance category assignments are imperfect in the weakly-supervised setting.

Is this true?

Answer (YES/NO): YES